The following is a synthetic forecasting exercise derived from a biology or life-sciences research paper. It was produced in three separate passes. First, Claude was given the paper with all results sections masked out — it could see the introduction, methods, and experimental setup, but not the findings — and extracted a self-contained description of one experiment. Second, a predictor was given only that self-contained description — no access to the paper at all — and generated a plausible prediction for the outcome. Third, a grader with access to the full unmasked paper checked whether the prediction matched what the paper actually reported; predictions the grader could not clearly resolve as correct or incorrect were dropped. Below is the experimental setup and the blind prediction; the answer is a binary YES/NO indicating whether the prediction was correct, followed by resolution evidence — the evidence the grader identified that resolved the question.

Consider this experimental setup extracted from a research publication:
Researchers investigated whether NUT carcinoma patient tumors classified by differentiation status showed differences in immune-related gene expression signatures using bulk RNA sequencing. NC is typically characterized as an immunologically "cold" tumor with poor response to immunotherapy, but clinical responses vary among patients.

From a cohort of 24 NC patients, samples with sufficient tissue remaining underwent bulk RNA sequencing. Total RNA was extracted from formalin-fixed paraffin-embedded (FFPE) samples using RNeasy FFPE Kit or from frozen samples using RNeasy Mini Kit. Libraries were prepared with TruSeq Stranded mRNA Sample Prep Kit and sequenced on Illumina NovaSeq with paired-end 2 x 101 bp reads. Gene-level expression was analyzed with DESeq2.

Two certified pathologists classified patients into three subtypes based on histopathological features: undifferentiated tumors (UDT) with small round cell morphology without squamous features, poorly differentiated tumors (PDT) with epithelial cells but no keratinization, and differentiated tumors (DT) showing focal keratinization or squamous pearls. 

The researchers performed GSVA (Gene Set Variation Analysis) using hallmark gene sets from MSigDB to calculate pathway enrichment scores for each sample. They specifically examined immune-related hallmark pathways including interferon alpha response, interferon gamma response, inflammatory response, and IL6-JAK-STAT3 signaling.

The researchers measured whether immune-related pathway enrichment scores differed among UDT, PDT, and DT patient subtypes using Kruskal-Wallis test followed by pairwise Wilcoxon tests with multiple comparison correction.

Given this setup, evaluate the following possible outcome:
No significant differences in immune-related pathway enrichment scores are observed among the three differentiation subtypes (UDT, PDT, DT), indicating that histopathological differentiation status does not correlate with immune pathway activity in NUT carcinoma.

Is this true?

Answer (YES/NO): NO